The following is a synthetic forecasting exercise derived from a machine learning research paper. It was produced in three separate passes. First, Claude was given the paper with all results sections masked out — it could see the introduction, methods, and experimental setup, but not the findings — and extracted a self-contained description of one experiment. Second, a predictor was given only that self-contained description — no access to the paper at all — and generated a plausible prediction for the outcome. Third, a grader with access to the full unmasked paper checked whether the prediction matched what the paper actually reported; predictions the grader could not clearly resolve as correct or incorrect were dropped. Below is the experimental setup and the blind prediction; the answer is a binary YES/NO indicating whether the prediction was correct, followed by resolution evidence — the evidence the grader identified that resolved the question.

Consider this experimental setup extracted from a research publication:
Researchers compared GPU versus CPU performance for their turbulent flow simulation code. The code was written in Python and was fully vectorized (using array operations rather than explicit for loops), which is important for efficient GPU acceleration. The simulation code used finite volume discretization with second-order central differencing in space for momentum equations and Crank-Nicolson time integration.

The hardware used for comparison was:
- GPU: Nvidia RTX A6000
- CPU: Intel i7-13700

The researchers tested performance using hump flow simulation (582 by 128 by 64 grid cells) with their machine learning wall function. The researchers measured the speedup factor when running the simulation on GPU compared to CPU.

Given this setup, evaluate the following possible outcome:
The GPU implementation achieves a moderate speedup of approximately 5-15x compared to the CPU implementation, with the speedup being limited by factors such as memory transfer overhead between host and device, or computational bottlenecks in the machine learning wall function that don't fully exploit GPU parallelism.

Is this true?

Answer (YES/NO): NO